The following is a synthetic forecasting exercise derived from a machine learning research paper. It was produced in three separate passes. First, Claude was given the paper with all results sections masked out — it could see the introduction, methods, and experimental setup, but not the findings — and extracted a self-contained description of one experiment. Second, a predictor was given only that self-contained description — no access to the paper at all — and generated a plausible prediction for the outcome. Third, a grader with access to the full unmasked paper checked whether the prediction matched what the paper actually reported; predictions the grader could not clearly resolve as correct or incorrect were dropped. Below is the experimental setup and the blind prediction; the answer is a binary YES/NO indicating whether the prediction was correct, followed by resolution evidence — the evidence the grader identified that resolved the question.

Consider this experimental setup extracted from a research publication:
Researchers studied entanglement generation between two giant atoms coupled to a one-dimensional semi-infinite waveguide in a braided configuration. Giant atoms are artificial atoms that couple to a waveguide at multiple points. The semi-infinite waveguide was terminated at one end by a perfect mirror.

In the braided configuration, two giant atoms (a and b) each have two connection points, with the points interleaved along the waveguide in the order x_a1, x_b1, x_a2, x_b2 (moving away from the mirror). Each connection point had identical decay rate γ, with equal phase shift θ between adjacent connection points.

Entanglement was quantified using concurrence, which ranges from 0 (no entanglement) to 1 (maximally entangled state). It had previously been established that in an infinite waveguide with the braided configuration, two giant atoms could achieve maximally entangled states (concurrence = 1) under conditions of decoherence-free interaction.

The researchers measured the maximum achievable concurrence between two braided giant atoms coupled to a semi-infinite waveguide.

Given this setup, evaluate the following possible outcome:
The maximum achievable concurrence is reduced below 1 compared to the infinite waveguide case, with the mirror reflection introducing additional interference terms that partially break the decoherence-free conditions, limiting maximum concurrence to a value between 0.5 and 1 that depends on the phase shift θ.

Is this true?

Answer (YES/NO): NO